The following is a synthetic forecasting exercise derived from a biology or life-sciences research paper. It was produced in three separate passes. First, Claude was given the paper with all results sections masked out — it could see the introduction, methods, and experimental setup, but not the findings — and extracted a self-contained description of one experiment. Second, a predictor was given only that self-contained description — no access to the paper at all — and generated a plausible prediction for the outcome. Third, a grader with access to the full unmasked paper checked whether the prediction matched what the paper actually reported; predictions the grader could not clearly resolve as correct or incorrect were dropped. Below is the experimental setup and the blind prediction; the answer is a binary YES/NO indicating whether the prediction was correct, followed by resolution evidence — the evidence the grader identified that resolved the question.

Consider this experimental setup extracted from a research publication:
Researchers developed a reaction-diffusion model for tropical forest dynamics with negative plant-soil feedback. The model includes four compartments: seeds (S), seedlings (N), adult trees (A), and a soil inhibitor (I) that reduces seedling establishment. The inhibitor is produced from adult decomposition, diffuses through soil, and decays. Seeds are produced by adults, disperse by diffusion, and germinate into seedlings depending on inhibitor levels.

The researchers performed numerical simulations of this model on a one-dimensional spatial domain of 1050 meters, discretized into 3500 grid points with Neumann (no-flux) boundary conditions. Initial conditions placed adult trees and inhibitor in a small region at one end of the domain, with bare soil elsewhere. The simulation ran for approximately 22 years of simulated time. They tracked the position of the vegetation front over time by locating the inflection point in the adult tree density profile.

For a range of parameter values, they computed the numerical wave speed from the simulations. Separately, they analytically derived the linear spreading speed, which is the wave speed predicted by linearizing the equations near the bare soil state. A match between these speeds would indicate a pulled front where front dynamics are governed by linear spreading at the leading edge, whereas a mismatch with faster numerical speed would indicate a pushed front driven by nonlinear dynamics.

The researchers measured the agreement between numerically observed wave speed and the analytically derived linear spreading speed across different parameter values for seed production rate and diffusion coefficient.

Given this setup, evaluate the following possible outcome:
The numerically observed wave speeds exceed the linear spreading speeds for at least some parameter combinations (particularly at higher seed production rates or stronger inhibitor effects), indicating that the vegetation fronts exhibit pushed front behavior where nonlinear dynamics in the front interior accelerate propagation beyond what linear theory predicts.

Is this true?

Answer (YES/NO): NO